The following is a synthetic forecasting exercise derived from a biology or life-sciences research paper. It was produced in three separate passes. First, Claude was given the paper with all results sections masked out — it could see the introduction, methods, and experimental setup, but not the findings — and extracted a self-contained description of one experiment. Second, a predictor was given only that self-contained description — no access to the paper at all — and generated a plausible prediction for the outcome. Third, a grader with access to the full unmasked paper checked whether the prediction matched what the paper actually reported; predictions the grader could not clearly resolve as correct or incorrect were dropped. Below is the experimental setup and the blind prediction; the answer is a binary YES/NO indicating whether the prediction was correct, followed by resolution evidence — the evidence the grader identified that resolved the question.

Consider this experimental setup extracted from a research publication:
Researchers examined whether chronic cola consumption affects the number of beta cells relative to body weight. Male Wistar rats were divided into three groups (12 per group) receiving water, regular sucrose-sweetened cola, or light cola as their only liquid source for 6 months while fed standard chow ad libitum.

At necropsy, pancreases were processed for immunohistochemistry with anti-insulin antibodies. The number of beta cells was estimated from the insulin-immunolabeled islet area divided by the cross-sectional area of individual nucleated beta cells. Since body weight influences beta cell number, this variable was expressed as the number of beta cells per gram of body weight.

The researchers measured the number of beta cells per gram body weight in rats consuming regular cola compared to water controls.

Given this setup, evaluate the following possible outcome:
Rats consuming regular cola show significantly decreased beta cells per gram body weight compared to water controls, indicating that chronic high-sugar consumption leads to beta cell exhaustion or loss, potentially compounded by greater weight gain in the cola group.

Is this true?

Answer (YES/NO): NO